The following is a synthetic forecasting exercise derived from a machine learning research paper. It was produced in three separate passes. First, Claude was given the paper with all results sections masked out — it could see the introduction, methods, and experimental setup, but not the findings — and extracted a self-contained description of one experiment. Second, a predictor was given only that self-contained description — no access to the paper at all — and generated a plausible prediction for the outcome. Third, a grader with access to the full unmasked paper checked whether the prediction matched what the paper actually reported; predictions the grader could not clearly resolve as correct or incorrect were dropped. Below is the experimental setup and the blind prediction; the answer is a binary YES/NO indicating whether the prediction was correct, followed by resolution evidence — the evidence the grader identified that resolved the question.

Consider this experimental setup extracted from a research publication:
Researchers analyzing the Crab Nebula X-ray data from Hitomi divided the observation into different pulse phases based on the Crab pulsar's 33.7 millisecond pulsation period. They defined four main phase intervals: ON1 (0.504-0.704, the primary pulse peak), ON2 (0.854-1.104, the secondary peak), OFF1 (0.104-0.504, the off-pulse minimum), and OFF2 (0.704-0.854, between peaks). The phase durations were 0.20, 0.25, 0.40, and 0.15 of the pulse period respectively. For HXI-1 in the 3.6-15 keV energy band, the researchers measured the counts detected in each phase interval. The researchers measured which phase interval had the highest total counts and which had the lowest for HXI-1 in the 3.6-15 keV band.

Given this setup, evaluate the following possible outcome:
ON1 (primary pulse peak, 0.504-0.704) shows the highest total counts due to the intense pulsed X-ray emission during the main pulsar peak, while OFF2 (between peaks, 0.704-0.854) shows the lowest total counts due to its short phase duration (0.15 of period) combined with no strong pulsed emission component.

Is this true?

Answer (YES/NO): NO